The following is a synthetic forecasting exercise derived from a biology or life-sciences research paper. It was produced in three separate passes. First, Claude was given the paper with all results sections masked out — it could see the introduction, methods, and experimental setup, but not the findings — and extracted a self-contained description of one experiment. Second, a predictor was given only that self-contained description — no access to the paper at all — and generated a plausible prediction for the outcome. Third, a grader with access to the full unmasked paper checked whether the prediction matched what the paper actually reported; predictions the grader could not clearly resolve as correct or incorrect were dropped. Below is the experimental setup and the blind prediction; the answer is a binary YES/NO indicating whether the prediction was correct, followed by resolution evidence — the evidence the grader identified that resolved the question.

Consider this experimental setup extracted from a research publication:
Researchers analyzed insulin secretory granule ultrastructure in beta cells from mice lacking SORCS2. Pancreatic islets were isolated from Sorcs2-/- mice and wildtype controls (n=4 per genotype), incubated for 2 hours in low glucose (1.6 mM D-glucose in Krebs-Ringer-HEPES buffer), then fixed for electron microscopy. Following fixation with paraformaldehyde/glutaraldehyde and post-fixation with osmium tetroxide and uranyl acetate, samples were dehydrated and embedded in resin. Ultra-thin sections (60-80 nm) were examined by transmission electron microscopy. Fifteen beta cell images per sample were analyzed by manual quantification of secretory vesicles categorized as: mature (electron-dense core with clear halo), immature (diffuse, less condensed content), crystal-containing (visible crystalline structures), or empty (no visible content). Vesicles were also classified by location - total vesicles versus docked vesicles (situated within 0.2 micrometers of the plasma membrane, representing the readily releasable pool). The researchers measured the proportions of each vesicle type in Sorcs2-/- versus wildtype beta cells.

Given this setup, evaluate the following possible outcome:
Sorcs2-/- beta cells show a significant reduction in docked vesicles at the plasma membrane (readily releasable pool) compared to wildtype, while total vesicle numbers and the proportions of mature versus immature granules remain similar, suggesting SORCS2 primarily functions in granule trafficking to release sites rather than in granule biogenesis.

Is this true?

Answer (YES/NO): NO